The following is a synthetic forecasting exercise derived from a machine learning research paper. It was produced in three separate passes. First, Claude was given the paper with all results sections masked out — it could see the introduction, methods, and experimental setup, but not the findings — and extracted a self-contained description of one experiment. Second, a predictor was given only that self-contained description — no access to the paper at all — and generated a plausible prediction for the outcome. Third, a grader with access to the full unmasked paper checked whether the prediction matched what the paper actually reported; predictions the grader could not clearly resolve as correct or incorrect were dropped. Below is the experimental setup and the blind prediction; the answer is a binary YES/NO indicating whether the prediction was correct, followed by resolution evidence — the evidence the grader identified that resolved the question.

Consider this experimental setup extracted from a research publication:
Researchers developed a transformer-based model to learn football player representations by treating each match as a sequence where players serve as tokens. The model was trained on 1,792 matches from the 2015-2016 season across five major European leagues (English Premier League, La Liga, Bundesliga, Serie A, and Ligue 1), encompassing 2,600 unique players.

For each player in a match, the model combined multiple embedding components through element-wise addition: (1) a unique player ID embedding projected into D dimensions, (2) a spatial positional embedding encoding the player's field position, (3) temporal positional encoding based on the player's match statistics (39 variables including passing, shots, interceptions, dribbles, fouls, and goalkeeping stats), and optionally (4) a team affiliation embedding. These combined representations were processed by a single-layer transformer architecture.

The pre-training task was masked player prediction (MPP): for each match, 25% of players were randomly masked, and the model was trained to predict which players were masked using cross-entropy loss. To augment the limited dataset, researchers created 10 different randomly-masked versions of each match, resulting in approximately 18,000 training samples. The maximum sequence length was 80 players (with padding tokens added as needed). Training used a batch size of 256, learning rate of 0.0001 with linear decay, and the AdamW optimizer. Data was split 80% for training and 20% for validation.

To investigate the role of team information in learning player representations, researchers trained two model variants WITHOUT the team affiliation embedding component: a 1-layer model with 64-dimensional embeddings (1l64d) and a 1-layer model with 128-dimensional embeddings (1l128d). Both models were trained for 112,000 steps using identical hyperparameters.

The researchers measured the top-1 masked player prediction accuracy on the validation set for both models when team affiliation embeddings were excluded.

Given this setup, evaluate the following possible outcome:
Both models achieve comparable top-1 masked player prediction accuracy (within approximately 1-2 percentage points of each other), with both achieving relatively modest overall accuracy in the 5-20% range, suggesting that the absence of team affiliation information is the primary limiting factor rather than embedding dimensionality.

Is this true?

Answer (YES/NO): NO